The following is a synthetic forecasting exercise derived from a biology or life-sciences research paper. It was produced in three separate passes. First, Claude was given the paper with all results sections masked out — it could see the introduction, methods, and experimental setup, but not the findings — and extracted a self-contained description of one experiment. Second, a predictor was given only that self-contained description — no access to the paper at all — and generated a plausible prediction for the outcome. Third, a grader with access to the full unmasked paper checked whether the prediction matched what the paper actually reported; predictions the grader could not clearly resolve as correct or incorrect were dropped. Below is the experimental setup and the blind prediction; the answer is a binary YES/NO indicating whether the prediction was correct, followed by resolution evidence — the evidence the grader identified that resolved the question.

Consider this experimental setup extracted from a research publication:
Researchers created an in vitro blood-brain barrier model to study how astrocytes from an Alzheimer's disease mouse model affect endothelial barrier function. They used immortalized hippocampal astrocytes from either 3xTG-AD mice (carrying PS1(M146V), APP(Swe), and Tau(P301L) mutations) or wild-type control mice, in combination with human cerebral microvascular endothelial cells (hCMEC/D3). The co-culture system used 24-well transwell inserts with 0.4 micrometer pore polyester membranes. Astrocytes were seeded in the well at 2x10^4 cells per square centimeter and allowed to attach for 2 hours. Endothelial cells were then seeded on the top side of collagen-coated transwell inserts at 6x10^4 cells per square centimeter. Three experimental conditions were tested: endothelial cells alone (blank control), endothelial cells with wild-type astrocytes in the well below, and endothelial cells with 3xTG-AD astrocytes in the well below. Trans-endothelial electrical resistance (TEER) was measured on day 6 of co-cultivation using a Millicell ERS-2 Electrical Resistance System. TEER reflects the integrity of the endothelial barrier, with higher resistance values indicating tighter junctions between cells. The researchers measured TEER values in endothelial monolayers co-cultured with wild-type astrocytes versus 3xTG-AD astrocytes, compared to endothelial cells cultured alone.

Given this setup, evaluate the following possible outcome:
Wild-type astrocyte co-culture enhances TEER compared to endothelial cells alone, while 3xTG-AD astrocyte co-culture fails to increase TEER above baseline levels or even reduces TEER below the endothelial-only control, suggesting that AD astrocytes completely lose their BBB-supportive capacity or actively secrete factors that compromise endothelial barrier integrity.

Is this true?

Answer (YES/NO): YES